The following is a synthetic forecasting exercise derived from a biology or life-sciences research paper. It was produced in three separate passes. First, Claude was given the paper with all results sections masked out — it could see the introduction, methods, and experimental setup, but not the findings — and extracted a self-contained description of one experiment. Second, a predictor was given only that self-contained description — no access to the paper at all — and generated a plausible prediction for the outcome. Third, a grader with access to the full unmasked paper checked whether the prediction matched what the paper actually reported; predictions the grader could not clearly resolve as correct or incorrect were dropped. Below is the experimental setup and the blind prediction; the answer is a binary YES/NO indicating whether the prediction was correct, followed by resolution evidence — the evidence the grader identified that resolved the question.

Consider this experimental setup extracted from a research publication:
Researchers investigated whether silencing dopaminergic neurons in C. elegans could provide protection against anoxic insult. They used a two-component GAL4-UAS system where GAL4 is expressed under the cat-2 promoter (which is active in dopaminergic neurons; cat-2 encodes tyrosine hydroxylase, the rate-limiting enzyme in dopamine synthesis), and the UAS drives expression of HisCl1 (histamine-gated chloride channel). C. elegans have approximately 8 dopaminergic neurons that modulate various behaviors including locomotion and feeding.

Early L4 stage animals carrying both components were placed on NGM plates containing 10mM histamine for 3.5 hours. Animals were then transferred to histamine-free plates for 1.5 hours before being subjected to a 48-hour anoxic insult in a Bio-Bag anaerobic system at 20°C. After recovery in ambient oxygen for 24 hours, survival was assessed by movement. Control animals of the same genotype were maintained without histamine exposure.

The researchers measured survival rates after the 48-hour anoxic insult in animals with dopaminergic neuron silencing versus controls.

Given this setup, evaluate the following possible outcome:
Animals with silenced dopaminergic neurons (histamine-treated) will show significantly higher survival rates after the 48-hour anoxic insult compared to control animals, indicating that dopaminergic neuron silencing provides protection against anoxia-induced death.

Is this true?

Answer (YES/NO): NO